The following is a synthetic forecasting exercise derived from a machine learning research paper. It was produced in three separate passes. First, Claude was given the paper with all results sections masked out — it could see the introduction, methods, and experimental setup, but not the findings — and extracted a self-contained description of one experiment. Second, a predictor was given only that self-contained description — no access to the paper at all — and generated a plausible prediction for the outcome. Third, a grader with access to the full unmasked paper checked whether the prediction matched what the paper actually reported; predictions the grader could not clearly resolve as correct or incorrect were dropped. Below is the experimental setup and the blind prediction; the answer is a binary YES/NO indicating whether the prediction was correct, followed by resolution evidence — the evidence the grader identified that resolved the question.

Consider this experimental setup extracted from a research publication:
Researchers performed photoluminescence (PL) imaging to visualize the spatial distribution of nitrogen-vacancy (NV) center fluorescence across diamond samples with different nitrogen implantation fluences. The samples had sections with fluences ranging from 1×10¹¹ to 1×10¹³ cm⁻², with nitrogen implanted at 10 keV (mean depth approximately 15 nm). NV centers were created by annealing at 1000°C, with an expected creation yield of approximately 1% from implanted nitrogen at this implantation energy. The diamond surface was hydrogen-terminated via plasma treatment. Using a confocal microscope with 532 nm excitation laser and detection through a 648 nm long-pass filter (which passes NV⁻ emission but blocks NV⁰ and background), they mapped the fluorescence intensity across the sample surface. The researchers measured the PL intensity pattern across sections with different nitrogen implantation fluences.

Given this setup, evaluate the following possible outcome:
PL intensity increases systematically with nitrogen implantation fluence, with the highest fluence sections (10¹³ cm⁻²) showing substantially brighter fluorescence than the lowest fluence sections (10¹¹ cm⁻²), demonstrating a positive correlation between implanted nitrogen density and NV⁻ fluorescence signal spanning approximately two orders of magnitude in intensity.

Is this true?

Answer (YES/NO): YES